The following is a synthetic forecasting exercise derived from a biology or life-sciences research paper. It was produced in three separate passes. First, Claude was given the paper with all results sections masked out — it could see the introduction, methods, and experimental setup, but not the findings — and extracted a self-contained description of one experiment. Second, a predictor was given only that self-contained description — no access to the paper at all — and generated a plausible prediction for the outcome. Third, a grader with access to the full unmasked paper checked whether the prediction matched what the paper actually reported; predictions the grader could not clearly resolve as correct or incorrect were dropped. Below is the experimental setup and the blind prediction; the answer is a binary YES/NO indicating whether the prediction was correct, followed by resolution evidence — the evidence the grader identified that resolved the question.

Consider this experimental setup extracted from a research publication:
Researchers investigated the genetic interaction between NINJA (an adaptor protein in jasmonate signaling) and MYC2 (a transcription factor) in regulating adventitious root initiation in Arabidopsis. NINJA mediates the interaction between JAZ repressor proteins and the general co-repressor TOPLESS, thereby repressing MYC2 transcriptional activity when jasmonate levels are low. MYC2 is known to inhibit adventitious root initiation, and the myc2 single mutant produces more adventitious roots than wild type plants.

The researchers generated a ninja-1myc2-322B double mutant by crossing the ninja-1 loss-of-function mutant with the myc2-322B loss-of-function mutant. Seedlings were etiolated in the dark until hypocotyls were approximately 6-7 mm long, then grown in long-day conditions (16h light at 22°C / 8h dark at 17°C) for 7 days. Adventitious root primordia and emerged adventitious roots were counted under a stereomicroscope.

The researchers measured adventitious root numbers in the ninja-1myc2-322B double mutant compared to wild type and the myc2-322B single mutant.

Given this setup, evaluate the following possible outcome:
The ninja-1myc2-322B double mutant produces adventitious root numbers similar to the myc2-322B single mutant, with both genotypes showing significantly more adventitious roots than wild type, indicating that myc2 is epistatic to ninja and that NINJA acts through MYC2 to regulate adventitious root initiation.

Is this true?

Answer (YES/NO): NO